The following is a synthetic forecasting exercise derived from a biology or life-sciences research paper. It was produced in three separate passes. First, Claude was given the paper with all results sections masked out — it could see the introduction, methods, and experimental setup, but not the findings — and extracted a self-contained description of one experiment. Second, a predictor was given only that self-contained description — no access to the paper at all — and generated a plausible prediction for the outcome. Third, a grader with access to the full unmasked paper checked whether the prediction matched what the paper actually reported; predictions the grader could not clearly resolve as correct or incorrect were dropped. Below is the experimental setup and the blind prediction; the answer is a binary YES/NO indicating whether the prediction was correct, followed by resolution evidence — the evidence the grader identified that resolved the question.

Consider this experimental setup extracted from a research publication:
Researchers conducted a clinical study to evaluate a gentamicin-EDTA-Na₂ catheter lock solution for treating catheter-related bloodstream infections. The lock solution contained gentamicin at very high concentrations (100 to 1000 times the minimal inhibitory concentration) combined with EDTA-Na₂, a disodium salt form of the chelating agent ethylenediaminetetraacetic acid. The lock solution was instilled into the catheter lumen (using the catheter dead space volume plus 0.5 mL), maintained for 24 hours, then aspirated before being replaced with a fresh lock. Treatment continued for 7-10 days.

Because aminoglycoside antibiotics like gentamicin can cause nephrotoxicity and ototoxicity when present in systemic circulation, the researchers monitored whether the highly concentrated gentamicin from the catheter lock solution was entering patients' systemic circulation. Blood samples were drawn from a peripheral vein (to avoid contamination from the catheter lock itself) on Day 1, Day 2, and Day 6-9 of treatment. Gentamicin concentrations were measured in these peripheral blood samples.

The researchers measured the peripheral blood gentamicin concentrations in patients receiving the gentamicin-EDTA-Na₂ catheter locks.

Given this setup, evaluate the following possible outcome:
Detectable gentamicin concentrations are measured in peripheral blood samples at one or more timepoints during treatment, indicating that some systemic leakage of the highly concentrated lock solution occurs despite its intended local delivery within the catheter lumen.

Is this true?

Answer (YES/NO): NO